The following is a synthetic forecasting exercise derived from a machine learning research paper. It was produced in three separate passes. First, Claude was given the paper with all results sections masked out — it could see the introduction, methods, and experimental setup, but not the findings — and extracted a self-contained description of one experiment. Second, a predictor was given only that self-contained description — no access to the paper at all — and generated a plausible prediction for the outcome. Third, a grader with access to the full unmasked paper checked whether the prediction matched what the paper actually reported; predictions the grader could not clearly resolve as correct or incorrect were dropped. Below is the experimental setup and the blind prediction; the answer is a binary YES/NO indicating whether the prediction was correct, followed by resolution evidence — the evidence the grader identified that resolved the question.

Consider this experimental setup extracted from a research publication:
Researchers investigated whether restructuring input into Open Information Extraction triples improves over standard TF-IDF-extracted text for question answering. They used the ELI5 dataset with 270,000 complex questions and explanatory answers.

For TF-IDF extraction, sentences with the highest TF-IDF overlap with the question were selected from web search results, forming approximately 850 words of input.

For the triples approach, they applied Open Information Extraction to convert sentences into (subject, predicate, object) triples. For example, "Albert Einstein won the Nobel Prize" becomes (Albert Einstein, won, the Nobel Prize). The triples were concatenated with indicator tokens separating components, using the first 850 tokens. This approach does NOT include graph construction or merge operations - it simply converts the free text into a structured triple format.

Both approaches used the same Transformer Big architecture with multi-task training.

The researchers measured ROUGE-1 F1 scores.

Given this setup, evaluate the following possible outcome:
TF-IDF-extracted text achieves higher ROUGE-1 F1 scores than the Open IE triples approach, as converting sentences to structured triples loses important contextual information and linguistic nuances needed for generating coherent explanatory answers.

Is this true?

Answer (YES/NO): NO